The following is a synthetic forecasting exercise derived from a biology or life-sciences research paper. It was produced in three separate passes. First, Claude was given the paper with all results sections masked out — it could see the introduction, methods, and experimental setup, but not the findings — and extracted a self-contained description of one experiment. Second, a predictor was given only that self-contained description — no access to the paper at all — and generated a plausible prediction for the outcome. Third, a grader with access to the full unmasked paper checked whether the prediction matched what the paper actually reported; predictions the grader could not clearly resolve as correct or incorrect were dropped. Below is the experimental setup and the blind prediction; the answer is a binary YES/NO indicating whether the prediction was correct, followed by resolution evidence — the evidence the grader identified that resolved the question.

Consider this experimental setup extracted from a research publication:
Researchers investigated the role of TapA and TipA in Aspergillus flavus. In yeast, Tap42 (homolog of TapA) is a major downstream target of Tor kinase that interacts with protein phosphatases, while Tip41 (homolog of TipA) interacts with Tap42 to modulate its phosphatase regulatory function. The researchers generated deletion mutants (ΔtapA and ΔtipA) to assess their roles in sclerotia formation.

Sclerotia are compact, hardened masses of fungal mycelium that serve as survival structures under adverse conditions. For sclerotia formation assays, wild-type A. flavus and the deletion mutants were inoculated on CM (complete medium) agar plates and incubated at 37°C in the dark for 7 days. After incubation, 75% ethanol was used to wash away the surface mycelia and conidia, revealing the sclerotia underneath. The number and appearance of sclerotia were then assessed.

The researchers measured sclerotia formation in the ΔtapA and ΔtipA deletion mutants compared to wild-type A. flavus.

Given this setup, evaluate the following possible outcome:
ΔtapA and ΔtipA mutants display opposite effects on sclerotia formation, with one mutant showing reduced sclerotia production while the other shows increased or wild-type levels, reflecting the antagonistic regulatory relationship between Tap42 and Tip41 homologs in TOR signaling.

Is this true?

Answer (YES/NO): NO